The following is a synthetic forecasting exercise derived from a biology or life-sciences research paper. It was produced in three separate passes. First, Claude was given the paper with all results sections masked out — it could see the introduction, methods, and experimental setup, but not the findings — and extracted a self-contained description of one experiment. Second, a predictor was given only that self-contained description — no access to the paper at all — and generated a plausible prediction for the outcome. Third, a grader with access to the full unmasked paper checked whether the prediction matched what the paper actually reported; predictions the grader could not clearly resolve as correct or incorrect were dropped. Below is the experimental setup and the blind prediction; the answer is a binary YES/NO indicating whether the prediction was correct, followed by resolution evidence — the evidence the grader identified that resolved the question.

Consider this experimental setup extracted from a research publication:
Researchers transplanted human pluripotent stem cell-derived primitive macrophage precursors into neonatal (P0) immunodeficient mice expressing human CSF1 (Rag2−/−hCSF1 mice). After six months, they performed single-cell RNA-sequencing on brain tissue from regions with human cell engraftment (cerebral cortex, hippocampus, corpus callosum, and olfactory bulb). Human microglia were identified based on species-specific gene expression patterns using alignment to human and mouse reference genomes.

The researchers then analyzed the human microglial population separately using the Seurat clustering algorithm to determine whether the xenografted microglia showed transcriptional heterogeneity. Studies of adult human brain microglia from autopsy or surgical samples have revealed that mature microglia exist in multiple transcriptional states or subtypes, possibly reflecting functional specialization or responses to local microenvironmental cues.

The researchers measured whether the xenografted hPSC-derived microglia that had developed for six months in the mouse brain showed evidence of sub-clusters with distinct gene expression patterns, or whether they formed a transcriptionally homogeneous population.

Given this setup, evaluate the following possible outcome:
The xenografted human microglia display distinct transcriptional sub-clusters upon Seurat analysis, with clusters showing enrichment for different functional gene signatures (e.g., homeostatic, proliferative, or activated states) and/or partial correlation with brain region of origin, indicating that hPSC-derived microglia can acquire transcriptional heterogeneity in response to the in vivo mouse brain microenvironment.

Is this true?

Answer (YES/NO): YES